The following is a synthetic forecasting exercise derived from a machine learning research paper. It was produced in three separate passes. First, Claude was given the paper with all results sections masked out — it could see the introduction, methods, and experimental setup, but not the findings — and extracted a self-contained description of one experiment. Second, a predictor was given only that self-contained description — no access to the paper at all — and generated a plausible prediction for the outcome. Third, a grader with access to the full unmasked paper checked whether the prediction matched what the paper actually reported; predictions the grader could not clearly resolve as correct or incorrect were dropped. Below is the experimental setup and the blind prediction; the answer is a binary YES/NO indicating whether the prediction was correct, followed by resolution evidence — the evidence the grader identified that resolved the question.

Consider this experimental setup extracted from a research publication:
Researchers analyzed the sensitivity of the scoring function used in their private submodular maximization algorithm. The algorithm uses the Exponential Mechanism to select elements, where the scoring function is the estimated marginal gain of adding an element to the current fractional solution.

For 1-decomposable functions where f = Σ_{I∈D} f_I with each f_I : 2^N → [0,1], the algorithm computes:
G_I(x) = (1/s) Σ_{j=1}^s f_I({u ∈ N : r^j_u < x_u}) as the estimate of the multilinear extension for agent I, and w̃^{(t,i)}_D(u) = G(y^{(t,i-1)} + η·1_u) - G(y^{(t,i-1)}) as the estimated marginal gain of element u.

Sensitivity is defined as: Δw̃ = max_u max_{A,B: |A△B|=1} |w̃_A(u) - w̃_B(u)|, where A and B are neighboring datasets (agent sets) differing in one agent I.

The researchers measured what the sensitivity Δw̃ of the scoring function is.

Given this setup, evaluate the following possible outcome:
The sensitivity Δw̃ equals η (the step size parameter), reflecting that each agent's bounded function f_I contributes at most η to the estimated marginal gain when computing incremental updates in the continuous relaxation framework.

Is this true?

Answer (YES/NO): NO